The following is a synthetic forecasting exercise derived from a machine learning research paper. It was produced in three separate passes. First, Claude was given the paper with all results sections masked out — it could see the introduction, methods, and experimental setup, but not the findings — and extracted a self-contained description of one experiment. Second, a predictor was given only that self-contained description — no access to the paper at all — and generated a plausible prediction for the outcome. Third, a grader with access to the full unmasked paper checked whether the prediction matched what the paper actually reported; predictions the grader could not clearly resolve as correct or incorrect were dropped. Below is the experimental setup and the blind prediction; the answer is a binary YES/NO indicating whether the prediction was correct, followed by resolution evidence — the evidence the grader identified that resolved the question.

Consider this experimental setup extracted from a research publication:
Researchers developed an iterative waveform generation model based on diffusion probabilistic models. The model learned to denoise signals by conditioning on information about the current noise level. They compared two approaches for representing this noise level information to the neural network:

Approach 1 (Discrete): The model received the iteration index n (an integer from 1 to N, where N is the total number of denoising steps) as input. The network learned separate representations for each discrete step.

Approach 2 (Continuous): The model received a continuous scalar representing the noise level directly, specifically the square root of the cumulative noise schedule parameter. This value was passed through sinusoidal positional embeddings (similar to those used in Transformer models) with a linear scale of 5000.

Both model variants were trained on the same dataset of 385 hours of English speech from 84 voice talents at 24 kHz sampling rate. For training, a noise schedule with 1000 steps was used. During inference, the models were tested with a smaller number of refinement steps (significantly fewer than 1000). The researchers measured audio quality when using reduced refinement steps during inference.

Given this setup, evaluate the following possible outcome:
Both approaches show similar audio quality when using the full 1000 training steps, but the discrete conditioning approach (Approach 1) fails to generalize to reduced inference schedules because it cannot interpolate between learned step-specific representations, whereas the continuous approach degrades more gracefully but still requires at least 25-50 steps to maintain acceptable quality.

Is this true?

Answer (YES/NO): NO